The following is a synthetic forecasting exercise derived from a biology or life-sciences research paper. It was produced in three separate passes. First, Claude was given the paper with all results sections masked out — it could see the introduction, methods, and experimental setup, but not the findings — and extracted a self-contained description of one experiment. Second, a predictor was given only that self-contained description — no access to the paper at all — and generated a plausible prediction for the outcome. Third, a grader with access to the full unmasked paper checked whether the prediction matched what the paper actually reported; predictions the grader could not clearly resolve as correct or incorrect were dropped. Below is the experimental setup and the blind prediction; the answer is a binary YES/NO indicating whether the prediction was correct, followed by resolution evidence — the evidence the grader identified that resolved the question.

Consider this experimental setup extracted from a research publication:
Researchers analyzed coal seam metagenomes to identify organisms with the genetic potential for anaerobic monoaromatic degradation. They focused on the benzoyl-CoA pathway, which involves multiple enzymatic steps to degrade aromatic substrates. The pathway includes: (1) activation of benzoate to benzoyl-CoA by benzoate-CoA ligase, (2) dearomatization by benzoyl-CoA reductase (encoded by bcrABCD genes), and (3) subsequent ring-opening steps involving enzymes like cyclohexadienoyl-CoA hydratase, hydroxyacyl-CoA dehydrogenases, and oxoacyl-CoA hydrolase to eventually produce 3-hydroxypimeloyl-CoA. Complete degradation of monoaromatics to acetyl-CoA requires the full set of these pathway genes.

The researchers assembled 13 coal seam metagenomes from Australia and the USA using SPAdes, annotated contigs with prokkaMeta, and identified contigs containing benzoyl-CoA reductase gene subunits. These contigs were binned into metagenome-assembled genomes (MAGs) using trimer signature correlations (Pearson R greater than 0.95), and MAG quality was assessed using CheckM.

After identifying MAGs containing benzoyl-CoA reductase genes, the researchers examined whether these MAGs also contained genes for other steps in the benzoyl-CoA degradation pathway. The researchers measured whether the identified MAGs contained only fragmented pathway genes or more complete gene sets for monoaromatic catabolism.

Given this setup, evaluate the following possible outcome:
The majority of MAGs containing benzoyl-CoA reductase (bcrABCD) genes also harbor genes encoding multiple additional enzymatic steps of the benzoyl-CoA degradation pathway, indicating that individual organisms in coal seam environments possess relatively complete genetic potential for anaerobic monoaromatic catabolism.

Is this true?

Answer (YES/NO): NO